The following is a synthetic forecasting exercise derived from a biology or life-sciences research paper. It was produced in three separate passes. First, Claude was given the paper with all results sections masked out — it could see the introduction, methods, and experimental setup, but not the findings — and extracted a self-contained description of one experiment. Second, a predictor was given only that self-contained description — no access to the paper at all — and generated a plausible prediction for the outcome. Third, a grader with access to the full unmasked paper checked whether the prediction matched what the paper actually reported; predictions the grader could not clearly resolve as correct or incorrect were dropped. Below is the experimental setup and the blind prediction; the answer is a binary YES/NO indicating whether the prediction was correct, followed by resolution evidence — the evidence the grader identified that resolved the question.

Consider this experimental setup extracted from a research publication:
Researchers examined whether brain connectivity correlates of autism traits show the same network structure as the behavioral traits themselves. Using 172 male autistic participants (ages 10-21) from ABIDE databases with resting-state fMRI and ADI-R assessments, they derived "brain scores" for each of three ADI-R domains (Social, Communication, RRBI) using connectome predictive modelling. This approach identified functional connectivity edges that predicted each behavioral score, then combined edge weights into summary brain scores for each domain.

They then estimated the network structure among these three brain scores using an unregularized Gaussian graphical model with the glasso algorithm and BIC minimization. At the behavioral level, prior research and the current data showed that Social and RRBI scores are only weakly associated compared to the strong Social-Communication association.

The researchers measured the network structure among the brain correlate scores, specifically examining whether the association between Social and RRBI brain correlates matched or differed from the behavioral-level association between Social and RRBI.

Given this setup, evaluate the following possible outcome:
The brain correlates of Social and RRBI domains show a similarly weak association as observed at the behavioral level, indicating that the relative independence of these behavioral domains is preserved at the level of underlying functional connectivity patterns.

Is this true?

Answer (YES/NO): NO